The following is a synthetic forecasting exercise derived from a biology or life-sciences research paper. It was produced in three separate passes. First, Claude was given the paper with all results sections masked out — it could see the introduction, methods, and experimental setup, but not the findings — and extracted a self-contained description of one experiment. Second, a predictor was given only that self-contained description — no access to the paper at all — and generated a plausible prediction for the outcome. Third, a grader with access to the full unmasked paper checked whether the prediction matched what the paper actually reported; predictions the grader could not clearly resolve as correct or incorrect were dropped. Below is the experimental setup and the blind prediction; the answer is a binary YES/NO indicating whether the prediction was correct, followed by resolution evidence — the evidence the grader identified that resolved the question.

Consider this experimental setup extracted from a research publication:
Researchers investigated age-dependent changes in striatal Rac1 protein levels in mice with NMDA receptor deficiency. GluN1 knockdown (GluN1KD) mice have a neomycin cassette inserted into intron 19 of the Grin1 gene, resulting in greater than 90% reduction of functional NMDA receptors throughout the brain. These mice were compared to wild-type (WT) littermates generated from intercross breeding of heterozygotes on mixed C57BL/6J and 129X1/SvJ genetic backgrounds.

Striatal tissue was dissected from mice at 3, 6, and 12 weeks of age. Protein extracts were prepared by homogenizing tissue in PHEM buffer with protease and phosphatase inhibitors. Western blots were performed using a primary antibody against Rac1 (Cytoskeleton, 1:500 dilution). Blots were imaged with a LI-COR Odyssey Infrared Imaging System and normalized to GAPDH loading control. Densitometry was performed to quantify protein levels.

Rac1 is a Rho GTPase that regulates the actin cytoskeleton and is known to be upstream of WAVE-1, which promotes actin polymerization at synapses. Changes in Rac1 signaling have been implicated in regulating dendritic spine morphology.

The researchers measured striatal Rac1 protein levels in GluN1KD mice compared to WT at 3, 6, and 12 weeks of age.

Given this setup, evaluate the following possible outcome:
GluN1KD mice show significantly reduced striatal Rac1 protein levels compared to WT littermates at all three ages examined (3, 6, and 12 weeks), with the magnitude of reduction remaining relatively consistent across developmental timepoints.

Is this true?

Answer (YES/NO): NO